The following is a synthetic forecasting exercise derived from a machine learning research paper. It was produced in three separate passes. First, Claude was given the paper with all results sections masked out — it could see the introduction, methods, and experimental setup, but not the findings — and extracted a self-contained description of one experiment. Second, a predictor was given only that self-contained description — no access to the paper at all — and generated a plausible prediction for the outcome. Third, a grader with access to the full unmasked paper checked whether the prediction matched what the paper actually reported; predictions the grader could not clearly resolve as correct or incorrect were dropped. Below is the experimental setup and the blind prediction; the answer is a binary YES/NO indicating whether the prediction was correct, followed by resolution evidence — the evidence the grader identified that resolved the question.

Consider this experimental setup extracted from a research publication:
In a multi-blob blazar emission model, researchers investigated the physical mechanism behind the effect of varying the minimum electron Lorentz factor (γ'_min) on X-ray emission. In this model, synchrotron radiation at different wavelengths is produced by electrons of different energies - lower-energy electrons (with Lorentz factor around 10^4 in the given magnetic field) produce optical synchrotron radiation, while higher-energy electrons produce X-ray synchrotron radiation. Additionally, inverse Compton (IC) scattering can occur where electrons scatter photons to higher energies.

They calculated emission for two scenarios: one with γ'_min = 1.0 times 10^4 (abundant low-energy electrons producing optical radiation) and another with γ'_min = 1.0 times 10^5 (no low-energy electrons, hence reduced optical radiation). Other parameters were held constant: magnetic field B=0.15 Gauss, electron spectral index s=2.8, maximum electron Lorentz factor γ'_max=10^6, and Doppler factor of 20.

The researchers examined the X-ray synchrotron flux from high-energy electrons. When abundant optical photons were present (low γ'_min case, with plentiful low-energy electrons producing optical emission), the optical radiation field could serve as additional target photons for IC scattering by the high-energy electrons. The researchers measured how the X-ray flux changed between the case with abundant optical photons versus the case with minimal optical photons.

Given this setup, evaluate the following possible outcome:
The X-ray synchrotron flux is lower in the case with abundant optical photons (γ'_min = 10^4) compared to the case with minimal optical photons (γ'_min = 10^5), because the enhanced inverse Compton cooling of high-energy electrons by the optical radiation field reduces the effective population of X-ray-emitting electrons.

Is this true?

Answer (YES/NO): YES